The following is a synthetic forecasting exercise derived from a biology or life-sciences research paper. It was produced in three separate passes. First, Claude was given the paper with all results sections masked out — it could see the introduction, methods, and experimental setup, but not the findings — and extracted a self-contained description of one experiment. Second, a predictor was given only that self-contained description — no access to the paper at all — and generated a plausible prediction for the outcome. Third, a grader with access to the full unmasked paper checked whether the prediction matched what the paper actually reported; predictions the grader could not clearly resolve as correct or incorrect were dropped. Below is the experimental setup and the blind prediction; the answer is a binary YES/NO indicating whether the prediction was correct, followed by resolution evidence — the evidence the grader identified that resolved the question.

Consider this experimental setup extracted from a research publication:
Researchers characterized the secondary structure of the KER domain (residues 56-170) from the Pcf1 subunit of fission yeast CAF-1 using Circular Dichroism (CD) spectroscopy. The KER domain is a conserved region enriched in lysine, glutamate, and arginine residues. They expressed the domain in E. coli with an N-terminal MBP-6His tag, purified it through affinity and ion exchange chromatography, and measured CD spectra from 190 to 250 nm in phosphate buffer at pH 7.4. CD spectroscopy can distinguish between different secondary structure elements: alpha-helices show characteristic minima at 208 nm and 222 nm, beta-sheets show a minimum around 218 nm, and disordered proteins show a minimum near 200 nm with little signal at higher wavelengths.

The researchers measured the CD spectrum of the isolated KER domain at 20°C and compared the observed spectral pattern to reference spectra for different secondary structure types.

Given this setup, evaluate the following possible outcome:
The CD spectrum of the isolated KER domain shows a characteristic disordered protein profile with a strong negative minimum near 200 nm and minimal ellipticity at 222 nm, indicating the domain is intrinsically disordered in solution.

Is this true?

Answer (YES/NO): NO